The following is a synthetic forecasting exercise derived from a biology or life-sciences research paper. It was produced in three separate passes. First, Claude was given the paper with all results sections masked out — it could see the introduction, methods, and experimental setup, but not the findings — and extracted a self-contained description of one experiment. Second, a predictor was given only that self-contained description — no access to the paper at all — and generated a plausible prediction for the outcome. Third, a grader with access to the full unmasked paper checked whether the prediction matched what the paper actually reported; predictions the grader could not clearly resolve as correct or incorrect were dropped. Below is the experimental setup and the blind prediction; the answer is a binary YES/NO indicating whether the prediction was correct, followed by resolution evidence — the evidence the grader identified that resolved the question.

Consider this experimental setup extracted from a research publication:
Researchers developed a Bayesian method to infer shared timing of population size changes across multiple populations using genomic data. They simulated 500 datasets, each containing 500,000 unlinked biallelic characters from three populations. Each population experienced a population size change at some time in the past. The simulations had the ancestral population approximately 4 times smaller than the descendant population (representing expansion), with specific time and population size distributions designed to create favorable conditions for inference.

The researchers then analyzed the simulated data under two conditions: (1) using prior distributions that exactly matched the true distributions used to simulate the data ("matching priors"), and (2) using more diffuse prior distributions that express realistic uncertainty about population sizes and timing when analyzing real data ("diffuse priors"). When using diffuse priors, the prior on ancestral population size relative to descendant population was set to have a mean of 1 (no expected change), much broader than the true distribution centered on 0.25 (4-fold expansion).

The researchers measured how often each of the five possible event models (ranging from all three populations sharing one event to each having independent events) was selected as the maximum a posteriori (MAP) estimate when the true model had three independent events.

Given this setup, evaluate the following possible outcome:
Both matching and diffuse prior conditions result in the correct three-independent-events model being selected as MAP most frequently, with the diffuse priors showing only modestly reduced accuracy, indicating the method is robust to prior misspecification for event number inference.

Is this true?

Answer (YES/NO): NO